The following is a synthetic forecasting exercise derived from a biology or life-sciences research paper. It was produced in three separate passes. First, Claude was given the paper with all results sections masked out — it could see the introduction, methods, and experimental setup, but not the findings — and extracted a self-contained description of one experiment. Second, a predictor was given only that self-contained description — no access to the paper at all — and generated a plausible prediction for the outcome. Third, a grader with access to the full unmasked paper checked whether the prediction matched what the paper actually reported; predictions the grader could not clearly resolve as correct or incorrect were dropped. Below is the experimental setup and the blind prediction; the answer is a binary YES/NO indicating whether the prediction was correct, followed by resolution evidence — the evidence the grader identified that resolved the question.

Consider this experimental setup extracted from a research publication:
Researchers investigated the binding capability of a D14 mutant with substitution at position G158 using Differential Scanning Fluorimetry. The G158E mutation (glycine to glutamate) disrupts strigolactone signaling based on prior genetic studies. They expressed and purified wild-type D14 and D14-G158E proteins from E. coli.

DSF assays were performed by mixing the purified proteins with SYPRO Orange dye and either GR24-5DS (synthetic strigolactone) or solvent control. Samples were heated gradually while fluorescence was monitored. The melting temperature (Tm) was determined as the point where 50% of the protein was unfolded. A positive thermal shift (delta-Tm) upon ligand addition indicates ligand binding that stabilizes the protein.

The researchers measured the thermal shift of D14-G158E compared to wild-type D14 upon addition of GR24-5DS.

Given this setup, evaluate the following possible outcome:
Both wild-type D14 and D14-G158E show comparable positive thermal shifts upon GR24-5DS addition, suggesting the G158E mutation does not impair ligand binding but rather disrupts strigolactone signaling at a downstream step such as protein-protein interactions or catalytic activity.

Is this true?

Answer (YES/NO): NO